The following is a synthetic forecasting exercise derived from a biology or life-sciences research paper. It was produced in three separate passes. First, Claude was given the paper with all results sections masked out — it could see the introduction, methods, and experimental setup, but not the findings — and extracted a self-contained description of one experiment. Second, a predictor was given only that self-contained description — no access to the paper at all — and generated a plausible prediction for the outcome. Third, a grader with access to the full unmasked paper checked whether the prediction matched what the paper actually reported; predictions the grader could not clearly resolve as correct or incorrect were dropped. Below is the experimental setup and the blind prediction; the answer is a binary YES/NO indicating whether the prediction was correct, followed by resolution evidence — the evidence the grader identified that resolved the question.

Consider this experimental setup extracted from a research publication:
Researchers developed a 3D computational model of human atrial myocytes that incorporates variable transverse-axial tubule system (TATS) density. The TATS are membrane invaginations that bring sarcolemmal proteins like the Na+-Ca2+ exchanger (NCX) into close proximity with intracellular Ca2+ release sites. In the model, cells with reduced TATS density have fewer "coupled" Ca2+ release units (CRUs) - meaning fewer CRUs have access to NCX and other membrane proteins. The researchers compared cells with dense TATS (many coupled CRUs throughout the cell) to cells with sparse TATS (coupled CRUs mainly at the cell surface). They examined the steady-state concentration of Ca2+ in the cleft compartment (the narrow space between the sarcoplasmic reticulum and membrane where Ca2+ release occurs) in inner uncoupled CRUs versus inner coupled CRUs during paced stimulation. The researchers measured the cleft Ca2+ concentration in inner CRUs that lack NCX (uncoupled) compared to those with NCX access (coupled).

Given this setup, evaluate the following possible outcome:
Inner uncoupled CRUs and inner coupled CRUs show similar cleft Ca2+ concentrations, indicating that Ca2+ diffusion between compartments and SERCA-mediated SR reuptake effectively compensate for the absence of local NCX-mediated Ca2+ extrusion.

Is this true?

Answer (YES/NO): NO